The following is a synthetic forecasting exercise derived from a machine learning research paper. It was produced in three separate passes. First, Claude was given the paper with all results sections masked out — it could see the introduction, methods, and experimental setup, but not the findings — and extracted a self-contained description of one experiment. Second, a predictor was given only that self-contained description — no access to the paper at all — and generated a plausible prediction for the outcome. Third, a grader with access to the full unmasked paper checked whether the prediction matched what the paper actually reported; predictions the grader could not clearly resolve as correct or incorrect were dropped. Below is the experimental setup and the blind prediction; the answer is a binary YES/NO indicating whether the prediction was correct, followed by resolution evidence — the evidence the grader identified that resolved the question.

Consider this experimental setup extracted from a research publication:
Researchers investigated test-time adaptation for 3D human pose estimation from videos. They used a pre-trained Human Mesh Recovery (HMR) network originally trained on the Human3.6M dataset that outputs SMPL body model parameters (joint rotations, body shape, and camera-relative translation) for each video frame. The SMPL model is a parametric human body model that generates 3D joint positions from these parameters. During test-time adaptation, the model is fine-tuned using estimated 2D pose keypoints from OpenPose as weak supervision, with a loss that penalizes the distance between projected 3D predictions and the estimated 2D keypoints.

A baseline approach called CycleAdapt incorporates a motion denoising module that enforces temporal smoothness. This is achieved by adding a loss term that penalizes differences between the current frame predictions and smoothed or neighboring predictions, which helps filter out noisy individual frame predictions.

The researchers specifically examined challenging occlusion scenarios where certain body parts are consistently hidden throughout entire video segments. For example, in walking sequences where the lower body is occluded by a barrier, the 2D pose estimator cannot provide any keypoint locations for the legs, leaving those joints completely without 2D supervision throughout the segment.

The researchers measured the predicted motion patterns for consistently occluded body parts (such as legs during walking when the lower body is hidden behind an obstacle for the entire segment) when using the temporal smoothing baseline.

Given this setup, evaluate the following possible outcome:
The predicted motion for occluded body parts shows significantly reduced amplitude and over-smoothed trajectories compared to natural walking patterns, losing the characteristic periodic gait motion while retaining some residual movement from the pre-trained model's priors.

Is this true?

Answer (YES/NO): NO